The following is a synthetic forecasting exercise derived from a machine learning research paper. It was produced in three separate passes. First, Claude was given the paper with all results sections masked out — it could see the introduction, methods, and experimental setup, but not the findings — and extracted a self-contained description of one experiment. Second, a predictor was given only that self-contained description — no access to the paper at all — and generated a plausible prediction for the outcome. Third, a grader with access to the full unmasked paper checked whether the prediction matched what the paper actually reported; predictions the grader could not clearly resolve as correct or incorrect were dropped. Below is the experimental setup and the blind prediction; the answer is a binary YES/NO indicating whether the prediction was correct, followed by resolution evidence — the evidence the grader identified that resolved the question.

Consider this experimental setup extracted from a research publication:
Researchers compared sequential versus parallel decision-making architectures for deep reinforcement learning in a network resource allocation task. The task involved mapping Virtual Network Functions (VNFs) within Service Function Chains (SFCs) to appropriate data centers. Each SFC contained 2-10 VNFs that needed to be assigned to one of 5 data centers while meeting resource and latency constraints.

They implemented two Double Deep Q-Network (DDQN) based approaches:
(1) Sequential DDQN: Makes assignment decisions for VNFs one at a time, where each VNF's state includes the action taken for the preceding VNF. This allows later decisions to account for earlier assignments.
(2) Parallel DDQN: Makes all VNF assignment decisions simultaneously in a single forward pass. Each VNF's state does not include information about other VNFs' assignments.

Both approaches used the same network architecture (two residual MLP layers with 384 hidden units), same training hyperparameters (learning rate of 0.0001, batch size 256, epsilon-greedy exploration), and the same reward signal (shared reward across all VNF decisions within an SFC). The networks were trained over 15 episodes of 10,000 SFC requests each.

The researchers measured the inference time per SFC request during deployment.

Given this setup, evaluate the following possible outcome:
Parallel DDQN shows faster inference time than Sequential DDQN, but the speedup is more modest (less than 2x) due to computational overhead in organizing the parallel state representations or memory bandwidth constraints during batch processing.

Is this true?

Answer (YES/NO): YES